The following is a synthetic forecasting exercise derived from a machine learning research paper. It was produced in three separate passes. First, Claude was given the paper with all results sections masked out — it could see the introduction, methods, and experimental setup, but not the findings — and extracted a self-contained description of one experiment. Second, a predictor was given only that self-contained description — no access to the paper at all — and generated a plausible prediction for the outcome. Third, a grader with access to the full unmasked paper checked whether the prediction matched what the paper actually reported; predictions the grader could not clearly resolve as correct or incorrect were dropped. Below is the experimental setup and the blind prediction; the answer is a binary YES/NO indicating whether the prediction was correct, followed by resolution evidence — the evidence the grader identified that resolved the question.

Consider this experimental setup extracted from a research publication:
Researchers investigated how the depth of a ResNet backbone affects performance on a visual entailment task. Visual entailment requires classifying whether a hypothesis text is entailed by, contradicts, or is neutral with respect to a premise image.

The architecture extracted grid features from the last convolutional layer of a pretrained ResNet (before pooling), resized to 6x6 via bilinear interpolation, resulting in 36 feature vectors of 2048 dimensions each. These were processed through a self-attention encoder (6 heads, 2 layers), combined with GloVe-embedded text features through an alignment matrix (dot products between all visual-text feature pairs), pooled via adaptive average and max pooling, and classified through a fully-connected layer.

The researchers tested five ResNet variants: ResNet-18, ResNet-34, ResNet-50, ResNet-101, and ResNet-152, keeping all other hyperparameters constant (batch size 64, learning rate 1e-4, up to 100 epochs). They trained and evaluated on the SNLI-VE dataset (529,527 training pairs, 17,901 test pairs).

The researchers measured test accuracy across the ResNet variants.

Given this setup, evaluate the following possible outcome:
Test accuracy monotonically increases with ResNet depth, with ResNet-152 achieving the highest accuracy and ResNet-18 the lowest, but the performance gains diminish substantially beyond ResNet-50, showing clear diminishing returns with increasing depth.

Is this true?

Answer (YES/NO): NO